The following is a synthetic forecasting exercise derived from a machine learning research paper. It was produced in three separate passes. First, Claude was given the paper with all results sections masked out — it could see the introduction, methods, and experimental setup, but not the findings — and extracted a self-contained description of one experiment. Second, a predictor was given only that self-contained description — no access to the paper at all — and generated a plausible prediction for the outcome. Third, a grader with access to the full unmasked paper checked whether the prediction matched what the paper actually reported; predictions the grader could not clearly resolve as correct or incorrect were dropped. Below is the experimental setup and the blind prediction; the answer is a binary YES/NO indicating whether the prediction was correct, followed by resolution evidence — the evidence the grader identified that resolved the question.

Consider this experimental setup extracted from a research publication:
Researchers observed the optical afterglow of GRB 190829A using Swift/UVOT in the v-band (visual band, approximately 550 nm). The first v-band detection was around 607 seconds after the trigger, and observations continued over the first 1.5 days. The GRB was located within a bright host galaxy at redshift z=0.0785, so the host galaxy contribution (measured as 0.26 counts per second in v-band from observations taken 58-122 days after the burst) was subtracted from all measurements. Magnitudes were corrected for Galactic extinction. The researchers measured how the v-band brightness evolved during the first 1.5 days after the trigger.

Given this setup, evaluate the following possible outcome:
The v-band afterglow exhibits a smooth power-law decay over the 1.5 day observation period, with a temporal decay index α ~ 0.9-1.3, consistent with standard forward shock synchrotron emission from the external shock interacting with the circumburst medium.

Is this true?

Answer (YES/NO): NO